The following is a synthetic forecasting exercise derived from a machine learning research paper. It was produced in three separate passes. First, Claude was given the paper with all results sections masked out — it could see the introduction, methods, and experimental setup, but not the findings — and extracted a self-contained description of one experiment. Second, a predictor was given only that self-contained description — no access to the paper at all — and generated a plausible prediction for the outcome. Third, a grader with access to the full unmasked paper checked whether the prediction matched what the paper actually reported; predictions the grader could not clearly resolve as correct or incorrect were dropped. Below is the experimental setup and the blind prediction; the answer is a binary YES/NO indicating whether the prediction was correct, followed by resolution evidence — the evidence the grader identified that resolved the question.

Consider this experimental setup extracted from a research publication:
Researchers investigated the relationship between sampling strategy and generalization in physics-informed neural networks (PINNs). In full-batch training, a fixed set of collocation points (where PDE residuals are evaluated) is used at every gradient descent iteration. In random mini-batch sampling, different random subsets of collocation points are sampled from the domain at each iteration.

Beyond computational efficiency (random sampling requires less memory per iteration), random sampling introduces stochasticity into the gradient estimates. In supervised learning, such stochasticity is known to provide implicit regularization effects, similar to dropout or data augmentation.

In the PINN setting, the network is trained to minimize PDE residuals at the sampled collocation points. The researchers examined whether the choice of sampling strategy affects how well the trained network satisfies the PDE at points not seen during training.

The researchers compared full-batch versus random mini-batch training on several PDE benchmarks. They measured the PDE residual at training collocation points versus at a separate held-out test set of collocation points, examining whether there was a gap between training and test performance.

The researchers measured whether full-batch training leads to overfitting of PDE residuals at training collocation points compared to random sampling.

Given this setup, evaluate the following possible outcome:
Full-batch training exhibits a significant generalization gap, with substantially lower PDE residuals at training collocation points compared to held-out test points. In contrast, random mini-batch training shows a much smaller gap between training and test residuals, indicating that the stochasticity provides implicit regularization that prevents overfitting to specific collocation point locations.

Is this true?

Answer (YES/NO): YES